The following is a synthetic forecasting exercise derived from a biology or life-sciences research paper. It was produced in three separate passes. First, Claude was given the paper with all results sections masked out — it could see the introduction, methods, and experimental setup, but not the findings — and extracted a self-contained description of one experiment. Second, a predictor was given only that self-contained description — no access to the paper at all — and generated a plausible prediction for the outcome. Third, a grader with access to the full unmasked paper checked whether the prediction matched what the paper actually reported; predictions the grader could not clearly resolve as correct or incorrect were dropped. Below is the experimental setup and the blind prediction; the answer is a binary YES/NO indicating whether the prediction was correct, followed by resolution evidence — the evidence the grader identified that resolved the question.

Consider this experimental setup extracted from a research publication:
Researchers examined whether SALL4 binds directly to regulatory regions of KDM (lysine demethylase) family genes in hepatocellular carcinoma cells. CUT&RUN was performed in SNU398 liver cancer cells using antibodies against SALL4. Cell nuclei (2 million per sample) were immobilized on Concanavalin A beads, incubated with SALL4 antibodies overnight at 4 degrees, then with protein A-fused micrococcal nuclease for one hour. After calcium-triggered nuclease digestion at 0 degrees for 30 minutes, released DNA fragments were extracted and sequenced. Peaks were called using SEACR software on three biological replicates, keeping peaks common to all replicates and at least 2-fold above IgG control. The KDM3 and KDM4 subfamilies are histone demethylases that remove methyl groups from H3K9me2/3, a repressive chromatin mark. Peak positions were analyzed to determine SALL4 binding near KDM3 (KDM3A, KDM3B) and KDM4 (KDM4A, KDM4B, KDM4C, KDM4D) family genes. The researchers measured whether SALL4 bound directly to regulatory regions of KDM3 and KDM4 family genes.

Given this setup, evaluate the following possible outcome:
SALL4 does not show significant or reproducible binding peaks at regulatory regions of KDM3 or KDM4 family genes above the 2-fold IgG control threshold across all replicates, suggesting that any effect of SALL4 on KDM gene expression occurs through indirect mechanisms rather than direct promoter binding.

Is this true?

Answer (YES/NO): NO